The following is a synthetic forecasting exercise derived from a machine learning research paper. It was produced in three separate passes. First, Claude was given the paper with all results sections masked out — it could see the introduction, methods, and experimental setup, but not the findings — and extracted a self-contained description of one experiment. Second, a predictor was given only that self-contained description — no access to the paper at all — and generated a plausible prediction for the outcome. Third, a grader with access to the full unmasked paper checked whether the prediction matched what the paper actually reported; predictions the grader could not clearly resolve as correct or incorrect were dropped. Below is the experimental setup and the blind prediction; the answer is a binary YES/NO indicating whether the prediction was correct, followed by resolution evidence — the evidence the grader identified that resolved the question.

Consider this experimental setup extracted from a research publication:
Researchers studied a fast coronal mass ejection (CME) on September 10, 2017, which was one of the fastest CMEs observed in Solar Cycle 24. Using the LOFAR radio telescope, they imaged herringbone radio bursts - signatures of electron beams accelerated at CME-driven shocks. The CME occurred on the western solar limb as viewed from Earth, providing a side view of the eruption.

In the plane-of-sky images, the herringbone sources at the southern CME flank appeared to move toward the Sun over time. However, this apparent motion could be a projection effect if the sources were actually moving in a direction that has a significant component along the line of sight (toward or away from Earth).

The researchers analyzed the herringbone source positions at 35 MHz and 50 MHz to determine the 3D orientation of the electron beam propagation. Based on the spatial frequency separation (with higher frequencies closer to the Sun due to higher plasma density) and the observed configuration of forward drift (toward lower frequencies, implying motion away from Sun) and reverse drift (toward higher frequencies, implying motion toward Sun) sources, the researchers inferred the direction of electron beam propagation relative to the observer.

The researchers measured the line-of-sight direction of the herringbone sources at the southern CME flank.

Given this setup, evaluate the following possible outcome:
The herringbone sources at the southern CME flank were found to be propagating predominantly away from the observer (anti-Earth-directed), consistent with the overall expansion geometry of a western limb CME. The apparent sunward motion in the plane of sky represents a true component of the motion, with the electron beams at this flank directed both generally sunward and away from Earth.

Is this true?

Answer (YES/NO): NO